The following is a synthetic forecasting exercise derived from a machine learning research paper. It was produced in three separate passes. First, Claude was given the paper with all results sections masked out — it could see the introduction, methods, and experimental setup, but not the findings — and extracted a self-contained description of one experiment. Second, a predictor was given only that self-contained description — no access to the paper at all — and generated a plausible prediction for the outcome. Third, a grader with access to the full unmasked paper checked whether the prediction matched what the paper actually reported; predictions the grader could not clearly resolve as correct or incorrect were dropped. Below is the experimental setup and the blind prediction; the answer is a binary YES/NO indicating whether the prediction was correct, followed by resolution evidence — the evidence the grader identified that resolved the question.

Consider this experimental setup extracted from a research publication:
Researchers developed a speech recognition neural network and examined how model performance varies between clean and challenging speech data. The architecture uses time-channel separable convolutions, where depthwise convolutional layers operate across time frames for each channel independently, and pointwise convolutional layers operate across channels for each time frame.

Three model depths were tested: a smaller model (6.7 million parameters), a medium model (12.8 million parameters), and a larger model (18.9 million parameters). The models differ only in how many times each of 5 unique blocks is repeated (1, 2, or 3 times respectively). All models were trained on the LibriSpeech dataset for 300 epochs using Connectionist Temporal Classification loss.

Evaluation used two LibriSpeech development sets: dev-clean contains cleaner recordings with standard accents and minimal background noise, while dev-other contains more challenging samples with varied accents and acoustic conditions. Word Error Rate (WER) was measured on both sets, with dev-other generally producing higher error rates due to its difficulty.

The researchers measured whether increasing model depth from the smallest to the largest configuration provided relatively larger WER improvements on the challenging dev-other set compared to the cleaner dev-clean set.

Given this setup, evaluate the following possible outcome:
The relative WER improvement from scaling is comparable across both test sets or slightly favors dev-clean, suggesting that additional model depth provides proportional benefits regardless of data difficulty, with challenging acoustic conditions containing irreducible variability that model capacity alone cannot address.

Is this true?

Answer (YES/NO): YES